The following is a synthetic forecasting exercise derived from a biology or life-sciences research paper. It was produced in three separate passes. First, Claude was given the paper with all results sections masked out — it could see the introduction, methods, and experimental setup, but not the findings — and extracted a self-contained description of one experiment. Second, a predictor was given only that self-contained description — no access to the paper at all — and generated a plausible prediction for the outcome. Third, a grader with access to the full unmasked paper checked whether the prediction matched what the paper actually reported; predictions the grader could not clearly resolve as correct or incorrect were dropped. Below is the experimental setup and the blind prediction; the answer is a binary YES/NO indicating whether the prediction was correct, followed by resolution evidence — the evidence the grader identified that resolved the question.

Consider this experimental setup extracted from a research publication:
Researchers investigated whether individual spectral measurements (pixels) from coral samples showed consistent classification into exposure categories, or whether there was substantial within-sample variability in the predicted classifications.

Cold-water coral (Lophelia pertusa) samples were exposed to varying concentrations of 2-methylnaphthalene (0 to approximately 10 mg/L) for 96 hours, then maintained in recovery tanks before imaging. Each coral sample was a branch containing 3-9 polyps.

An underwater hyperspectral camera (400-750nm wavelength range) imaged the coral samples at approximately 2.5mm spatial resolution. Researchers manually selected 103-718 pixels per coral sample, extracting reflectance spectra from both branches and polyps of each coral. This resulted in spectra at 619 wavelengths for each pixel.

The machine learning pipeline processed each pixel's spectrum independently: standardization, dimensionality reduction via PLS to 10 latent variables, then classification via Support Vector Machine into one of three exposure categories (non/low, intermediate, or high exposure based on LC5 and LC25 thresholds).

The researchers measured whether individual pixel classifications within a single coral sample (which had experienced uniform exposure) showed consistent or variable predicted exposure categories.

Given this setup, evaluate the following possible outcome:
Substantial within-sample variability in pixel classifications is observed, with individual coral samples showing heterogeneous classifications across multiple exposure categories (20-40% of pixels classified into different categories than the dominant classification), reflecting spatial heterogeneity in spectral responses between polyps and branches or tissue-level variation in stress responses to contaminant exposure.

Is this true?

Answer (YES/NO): NO